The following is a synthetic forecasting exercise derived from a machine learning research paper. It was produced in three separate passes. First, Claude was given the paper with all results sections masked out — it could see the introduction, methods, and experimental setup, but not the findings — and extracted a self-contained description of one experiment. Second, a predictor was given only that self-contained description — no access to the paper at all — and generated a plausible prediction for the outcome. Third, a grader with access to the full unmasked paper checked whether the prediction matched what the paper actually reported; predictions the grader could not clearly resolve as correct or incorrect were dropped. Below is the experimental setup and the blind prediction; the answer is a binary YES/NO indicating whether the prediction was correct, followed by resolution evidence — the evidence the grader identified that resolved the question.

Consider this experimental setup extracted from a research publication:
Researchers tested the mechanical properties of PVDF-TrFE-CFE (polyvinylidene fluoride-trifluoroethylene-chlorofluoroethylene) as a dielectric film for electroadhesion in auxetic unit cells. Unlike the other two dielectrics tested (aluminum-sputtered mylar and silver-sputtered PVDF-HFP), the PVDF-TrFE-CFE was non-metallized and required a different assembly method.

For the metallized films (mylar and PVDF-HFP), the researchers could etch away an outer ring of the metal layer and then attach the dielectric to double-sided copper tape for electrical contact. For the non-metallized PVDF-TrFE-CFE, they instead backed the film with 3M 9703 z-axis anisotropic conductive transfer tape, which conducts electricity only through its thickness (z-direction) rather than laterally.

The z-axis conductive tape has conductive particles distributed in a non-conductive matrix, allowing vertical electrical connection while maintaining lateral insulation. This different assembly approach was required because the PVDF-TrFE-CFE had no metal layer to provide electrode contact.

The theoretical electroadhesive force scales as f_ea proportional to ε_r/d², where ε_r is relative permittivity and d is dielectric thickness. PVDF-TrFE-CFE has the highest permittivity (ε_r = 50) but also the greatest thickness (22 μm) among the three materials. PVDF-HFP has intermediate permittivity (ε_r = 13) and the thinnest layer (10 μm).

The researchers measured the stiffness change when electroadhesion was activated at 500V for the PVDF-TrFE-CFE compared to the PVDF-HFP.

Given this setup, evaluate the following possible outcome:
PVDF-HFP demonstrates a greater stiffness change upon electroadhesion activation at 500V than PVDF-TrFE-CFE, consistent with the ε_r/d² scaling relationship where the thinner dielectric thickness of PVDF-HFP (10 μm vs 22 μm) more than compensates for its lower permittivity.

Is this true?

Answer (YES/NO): YES